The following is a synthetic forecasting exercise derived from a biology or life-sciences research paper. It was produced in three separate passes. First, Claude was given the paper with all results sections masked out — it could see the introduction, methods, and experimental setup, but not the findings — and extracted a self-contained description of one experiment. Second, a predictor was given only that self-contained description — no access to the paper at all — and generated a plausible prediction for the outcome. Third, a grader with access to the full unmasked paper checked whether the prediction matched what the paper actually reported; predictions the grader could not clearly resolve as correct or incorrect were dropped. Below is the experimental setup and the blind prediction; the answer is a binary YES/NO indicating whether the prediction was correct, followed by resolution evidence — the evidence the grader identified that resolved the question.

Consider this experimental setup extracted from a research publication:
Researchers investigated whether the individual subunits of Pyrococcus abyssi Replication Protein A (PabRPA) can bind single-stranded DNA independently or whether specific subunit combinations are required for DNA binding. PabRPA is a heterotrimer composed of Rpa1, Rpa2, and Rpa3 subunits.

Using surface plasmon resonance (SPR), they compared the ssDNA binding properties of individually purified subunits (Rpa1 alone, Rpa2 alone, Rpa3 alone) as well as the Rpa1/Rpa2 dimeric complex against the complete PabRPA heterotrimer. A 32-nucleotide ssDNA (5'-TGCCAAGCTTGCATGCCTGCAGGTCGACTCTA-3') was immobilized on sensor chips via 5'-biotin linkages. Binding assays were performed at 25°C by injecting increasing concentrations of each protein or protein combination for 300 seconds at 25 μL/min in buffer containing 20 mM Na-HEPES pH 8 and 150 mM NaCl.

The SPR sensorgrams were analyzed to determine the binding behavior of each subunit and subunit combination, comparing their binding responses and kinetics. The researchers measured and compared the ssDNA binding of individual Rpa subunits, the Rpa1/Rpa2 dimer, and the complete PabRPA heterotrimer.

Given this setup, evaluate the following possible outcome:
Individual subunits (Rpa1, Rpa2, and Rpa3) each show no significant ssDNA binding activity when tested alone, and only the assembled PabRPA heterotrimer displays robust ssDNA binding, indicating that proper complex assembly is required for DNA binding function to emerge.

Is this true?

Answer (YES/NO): NO